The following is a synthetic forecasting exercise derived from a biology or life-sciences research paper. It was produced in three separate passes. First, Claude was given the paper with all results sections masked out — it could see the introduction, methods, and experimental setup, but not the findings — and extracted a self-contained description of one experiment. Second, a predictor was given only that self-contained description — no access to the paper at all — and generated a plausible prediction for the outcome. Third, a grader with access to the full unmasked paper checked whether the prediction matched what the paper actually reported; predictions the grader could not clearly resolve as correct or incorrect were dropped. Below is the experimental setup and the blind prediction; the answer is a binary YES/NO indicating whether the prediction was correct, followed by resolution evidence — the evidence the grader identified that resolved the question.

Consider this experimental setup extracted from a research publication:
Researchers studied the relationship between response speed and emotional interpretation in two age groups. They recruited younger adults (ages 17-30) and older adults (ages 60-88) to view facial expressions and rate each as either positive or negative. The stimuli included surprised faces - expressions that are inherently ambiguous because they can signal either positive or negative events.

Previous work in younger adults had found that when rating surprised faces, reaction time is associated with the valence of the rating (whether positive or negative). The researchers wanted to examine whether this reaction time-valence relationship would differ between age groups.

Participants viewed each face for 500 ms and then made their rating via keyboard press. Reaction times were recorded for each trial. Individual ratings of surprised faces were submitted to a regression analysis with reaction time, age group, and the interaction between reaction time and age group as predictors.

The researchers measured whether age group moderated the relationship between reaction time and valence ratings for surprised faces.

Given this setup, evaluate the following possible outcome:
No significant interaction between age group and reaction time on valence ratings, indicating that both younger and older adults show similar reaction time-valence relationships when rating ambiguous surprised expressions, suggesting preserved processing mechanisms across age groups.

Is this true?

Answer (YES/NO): NO